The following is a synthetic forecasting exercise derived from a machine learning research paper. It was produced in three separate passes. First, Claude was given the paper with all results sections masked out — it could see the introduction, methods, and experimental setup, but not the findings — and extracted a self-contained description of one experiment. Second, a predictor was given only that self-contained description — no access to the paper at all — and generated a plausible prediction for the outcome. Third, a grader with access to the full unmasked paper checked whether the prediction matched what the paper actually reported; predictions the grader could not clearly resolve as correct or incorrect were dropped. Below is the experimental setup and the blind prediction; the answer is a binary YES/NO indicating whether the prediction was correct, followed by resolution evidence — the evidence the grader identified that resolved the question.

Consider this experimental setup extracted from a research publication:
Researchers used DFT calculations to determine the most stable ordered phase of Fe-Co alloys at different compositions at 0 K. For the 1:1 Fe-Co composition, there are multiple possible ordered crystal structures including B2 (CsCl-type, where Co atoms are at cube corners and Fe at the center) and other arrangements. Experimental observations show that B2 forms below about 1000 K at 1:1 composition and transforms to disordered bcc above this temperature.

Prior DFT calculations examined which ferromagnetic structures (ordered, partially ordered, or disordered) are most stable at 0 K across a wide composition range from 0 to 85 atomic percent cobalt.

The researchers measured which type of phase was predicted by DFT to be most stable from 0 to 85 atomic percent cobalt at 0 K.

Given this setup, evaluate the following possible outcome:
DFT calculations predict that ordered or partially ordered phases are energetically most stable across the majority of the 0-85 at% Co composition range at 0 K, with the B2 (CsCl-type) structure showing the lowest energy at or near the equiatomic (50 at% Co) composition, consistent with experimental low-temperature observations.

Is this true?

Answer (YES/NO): YES